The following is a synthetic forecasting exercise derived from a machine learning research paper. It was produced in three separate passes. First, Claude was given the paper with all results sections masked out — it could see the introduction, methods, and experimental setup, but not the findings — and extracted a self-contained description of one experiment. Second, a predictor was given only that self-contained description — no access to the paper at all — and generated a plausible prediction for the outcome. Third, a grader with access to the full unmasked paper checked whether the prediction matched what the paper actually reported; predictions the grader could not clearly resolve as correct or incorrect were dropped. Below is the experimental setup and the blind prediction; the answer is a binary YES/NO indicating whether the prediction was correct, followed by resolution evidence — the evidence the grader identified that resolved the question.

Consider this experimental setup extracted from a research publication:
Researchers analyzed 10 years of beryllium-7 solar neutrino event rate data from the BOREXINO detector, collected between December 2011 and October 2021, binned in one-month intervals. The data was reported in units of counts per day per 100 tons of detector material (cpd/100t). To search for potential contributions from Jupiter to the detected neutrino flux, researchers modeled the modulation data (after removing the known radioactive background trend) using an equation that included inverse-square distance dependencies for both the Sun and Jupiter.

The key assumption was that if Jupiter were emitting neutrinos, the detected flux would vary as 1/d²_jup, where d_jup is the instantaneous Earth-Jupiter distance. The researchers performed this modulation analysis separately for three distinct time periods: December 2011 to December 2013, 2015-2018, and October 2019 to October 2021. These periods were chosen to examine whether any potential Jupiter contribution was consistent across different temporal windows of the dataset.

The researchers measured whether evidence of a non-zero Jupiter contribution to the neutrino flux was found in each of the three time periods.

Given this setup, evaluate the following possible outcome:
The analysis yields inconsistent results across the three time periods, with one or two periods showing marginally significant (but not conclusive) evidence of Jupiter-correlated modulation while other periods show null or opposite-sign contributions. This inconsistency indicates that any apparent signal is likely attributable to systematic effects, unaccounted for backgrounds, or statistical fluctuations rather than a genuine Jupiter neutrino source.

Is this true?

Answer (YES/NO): YES